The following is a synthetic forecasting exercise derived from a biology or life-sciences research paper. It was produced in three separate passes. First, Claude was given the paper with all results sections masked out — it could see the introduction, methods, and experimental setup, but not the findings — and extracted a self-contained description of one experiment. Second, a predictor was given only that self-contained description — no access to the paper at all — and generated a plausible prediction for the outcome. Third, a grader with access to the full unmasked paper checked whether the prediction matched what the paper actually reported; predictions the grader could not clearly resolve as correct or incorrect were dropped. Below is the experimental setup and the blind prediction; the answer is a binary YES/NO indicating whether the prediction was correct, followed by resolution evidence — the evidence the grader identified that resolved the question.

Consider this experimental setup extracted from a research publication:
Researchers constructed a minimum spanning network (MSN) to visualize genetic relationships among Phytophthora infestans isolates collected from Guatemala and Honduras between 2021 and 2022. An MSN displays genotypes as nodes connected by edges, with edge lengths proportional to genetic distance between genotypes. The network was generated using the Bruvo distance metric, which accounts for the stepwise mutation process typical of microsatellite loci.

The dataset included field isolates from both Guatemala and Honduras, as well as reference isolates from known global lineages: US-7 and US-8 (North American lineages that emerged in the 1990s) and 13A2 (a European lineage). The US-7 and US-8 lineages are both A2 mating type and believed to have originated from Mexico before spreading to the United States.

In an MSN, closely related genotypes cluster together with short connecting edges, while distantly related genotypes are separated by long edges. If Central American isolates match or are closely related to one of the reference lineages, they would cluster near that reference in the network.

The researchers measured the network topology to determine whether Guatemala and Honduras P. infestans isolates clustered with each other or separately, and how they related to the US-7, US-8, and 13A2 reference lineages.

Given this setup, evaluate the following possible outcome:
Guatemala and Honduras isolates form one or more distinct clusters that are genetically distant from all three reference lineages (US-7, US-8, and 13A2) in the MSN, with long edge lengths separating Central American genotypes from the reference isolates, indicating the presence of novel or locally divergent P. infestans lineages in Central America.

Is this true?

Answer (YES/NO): NO